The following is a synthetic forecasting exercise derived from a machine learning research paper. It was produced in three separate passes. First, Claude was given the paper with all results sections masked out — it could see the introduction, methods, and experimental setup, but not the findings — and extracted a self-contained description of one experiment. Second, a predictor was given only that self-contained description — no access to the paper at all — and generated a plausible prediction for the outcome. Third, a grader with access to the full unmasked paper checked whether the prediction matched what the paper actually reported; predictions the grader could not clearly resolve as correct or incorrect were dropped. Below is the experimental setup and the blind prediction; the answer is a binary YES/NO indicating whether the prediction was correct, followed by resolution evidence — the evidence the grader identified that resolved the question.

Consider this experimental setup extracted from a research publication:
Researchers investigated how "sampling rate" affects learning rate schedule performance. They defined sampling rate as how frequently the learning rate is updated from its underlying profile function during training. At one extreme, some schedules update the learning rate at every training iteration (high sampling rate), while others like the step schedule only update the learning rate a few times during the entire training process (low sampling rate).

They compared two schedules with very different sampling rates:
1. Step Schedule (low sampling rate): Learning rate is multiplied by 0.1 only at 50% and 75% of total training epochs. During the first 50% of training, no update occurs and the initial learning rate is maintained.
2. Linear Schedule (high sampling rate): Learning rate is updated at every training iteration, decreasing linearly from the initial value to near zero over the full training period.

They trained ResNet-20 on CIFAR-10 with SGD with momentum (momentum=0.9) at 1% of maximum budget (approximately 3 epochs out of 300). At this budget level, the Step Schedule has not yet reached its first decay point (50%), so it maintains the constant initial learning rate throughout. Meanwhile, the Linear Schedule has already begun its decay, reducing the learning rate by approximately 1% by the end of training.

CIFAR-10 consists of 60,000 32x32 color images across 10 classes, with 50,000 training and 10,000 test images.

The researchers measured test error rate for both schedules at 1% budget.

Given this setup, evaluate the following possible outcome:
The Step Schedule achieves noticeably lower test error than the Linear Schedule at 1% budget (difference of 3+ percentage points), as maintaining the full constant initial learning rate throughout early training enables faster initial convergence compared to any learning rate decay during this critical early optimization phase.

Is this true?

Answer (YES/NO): NO